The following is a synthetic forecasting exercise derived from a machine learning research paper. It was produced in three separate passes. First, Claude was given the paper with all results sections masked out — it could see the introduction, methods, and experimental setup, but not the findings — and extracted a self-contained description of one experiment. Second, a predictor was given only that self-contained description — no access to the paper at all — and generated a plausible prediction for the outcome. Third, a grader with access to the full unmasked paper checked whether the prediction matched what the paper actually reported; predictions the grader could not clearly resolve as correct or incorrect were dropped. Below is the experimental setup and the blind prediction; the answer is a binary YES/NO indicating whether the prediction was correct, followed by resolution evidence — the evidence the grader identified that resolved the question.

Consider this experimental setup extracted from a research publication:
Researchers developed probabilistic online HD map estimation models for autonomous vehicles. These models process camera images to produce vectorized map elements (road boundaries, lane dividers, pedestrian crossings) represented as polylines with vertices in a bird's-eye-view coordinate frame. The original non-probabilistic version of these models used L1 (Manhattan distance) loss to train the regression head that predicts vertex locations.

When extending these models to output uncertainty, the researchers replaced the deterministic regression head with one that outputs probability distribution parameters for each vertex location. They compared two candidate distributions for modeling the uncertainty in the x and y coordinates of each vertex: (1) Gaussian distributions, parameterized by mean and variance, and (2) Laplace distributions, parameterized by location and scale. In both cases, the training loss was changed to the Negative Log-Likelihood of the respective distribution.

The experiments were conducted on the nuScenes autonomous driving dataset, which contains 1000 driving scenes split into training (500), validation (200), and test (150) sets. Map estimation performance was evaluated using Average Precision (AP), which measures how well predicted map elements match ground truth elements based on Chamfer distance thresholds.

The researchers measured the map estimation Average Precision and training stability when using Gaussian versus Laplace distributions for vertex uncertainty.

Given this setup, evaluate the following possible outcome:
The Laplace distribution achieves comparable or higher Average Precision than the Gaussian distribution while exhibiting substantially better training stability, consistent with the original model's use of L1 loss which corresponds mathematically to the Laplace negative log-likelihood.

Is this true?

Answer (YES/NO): YES